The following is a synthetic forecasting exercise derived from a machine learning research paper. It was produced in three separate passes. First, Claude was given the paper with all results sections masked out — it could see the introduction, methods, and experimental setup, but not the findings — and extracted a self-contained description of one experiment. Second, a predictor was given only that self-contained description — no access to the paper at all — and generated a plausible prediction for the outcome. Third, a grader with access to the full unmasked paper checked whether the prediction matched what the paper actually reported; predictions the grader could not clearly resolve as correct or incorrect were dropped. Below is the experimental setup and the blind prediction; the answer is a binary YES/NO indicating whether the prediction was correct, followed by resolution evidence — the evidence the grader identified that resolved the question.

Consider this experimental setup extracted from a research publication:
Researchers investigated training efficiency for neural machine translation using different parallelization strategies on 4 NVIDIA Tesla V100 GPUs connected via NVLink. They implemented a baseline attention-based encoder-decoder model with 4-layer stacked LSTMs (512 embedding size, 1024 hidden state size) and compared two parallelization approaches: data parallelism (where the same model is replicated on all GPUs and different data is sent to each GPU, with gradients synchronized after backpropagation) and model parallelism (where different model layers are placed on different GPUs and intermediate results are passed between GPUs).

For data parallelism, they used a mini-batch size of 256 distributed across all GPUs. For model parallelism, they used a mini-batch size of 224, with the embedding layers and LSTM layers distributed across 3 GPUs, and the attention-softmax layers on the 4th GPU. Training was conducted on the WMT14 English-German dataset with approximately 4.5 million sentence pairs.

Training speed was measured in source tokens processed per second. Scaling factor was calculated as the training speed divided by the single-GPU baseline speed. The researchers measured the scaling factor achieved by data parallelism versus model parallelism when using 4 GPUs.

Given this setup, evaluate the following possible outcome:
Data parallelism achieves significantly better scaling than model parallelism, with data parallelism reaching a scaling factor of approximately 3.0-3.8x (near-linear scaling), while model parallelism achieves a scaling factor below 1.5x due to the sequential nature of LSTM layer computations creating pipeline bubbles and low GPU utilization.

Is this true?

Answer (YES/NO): NO